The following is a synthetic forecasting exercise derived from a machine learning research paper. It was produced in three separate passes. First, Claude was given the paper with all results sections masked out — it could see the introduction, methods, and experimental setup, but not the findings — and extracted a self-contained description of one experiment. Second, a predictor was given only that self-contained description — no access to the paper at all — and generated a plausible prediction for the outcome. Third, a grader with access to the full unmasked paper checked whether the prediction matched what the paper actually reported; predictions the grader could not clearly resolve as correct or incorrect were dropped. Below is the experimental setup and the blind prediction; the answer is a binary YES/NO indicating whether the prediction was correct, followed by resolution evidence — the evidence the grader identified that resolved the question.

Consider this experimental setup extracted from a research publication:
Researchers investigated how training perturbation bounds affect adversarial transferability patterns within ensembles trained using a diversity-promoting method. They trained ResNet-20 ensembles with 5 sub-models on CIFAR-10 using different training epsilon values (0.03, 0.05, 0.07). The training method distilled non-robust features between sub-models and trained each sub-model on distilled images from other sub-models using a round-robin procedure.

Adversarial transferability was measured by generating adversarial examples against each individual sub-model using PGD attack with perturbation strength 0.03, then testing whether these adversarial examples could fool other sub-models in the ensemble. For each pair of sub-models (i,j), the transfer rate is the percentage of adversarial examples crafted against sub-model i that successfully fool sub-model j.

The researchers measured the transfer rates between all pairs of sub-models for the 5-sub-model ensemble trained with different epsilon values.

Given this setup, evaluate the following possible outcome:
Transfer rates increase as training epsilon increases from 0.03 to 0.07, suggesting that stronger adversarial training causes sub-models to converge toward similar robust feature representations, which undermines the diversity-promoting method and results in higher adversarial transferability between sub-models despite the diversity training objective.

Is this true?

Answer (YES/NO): NO